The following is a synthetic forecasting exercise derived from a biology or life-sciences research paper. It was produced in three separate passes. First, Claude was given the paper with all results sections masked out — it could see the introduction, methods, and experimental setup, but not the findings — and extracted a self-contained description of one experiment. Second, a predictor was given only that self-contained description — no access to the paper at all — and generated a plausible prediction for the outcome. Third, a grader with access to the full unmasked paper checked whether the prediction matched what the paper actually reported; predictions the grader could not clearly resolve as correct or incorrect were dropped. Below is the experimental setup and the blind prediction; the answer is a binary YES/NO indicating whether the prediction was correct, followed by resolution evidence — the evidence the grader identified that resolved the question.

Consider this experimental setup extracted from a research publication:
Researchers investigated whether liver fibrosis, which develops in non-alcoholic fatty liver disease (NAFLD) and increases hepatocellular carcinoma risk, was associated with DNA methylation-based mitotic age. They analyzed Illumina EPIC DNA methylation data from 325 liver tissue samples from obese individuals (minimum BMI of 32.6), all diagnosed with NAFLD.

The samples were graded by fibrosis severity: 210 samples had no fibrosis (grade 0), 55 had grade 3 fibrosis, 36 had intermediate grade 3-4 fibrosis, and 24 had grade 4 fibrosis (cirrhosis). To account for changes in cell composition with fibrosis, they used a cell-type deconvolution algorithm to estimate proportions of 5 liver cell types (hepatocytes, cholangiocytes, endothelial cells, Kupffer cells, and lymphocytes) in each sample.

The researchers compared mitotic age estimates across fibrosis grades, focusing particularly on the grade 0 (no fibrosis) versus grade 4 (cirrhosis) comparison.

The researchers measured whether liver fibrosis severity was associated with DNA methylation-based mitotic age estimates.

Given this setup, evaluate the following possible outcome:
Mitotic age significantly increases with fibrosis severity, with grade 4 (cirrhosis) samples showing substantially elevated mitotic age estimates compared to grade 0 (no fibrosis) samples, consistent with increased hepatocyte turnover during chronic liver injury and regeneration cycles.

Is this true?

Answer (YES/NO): YES